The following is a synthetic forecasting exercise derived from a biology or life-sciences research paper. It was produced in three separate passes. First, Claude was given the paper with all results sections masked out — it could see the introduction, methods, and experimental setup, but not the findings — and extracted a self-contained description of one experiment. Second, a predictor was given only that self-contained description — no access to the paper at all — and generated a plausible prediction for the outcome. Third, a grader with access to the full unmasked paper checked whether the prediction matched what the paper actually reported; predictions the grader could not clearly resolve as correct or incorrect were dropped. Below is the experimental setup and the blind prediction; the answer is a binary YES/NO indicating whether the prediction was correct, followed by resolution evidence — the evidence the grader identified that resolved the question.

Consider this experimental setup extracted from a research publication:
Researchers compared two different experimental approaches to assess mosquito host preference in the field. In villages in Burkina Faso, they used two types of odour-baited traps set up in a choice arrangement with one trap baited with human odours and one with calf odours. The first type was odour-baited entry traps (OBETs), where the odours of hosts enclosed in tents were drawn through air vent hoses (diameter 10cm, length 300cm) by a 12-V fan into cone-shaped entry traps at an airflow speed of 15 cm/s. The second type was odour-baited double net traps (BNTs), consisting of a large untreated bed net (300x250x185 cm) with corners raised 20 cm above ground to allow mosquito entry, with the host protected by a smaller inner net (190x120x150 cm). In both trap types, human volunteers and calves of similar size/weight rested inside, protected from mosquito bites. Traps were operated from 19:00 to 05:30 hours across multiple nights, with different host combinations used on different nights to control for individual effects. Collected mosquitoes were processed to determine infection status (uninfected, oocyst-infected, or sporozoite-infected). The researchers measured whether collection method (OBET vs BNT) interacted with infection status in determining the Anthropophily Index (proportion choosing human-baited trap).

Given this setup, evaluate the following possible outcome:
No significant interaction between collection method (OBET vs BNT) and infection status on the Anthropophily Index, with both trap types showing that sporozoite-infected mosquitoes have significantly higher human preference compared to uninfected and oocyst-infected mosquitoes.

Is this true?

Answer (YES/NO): NO